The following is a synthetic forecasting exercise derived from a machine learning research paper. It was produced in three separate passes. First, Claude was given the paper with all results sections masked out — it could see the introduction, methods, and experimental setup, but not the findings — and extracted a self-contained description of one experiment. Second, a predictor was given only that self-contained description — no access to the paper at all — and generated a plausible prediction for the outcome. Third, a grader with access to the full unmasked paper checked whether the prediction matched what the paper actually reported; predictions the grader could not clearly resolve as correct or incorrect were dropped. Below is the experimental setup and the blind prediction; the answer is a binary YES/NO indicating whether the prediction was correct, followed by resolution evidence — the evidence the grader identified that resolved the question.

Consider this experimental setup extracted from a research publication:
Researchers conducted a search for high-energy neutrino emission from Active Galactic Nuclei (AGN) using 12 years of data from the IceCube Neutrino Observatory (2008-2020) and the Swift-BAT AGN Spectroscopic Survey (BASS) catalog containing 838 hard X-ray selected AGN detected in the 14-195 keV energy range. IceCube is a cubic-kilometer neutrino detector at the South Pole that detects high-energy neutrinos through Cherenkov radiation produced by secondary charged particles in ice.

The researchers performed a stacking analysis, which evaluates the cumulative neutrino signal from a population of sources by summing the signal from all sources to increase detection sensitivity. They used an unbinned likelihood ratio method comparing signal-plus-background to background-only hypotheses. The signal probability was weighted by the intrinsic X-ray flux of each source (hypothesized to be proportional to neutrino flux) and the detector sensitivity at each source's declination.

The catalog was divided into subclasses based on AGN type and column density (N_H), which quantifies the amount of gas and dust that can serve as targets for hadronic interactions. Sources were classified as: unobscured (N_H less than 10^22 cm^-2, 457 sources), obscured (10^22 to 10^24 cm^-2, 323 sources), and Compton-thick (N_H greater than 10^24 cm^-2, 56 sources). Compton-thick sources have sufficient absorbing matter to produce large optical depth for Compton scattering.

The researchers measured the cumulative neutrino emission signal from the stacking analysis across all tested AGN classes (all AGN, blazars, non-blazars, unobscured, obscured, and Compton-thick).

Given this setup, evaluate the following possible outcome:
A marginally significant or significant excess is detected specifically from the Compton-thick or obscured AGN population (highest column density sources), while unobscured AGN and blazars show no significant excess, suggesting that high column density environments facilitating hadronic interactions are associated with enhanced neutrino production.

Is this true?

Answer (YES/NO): NO